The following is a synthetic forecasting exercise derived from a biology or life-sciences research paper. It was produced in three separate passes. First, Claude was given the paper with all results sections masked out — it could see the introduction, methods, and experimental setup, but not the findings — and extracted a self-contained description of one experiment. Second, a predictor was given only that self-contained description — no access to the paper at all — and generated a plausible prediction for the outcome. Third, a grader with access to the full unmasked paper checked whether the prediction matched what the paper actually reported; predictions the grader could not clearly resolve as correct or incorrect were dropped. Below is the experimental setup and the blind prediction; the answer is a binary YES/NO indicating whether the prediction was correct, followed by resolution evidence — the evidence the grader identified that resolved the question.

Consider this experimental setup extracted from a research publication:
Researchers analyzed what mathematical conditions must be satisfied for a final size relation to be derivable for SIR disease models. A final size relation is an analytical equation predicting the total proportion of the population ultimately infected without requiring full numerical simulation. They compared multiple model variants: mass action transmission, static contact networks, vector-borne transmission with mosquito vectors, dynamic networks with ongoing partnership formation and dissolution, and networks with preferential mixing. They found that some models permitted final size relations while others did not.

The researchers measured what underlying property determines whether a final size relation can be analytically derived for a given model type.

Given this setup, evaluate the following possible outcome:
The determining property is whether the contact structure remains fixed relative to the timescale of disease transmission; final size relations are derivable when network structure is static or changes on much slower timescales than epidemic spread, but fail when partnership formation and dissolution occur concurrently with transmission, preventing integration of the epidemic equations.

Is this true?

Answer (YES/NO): NO